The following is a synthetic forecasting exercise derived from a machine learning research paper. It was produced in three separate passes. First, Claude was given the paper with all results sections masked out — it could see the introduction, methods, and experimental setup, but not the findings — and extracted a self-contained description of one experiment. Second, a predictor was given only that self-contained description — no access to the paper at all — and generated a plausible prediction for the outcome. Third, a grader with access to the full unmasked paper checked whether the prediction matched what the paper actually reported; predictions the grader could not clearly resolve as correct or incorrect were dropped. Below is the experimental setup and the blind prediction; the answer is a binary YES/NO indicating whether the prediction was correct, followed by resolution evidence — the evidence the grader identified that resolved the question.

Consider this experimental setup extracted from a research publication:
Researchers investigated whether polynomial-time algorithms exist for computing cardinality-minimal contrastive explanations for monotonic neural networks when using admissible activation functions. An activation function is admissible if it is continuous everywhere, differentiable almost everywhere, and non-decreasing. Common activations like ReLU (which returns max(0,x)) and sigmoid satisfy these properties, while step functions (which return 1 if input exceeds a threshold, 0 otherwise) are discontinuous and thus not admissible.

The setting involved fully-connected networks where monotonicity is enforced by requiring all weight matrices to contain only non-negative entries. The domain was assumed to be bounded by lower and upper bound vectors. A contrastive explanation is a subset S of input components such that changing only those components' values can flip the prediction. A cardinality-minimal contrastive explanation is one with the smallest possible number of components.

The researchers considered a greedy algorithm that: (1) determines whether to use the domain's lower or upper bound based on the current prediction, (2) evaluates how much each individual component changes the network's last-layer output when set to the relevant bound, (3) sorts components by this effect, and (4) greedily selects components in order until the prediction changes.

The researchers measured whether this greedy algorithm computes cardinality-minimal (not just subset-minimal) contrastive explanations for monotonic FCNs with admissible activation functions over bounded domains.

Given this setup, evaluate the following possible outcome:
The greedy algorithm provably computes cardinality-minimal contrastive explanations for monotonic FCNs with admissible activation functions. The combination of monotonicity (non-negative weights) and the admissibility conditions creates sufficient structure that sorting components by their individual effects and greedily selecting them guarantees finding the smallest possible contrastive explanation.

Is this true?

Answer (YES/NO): YES